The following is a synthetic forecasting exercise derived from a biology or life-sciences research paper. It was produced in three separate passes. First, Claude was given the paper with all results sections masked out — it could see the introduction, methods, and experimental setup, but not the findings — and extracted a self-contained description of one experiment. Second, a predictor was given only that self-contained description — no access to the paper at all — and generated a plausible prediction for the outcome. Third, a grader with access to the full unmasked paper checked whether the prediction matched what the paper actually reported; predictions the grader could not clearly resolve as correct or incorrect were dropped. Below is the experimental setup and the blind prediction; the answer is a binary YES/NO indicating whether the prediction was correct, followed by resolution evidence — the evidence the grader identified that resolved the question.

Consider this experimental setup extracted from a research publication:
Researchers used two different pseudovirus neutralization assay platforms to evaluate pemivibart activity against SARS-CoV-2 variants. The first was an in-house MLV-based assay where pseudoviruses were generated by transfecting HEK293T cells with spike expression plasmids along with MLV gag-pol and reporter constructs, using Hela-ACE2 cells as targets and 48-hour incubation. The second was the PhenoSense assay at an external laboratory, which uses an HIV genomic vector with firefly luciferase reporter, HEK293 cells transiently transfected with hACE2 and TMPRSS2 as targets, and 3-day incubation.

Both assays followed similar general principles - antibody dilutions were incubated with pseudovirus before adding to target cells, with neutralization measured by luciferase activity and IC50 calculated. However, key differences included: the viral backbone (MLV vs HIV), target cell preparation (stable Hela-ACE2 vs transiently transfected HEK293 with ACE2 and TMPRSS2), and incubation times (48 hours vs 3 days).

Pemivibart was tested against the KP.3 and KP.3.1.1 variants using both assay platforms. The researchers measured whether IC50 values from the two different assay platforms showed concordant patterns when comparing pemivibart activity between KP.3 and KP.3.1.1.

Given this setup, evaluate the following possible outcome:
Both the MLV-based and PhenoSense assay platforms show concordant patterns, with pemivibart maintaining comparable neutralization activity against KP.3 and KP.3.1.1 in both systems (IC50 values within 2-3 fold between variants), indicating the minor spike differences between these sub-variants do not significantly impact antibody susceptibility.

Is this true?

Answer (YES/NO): NO